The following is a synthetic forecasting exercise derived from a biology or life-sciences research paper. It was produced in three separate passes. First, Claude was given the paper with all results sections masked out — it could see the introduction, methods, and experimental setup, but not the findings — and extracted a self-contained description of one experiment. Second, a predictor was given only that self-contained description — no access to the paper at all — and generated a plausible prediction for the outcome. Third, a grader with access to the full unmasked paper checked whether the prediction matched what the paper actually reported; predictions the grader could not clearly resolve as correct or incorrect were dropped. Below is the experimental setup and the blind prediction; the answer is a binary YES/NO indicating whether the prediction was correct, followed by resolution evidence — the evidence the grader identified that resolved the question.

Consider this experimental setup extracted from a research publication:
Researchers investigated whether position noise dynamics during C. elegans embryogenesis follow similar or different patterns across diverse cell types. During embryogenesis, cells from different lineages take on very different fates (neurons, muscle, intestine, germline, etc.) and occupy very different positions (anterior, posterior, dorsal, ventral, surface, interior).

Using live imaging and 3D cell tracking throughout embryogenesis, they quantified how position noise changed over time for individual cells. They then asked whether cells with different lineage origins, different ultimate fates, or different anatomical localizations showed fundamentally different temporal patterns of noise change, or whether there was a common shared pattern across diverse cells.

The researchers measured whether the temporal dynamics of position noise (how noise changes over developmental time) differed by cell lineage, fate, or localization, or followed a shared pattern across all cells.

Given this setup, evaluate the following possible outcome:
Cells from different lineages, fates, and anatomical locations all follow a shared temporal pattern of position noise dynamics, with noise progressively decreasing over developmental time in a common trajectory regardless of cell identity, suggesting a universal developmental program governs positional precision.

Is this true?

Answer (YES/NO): NO